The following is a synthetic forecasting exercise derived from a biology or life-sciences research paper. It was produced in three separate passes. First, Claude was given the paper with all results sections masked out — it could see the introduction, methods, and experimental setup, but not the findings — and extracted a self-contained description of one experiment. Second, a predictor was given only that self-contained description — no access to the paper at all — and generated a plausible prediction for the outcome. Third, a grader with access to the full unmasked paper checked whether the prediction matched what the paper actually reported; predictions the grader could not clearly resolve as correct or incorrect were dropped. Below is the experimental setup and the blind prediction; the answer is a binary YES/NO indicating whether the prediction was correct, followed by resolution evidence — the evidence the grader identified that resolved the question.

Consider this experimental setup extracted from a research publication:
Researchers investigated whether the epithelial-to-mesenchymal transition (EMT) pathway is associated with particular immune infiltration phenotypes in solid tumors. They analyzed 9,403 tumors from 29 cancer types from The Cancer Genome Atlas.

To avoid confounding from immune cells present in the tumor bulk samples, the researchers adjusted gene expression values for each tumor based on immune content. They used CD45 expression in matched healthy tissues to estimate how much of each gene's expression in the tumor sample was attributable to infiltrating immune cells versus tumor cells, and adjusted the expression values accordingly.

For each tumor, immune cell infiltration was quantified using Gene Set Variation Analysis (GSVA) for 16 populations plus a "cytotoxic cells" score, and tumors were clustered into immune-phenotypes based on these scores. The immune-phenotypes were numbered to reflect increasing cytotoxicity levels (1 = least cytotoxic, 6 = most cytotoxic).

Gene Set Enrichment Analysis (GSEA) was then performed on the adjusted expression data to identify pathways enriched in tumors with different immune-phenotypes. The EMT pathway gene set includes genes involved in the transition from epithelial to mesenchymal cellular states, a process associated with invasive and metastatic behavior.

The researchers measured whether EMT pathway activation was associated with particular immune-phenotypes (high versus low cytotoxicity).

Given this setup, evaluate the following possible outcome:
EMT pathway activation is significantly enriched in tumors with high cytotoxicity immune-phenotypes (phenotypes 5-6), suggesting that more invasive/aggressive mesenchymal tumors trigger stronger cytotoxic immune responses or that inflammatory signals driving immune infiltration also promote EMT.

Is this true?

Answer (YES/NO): NO